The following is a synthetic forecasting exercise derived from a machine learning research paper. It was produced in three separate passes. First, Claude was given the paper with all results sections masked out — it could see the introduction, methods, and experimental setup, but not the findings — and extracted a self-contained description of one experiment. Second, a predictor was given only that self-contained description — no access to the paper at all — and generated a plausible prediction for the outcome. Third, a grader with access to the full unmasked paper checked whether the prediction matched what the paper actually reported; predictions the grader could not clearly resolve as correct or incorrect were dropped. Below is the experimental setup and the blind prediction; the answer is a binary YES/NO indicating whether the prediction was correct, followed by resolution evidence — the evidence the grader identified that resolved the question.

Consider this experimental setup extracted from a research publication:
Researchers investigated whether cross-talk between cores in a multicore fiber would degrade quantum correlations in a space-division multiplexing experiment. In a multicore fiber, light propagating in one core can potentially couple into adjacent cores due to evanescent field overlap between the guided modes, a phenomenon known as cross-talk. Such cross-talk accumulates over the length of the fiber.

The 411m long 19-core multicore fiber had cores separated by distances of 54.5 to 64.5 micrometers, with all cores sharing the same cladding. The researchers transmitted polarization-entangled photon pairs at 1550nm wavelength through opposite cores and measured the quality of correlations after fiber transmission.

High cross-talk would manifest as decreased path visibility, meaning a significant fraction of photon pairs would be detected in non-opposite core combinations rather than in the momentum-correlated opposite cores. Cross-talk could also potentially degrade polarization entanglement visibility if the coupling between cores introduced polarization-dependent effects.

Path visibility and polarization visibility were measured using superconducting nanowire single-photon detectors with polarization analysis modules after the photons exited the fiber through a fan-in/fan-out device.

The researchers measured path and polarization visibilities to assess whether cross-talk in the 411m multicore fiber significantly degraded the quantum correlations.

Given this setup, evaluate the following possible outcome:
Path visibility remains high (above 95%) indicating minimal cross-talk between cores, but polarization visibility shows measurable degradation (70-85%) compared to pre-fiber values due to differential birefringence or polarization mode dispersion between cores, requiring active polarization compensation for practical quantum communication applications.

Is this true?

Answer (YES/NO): NO